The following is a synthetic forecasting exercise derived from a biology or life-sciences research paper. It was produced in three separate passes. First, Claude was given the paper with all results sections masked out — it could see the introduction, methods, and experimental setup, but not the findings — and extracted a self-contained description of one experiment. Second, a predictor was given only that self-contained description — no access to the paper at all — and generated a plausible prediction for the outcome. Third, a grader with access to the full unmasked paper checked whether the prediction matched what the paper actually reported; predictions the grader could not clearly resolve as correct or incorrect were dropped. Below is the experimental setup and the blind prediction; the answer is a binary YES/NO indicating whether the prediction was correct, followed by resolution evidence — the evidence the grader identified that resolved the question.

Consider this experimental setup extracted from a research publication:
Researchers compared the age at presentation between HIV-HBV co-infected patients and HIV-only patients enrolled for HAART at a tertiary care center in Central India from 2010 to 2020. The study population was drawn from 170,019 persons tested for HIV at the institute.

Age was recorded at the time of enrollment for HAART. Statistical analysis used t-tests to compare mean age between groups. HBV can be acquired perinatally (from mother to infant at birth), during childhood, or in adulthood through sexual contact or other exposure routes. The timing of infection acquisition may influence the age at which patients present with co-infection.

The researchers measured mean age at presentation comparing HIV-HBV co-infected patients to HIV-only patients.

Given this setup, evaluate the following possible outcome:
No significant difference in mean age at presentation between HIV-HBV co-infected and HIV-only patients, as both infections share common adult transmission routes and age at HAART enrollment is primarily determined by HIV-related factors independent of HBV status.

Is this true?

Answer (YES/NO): YES